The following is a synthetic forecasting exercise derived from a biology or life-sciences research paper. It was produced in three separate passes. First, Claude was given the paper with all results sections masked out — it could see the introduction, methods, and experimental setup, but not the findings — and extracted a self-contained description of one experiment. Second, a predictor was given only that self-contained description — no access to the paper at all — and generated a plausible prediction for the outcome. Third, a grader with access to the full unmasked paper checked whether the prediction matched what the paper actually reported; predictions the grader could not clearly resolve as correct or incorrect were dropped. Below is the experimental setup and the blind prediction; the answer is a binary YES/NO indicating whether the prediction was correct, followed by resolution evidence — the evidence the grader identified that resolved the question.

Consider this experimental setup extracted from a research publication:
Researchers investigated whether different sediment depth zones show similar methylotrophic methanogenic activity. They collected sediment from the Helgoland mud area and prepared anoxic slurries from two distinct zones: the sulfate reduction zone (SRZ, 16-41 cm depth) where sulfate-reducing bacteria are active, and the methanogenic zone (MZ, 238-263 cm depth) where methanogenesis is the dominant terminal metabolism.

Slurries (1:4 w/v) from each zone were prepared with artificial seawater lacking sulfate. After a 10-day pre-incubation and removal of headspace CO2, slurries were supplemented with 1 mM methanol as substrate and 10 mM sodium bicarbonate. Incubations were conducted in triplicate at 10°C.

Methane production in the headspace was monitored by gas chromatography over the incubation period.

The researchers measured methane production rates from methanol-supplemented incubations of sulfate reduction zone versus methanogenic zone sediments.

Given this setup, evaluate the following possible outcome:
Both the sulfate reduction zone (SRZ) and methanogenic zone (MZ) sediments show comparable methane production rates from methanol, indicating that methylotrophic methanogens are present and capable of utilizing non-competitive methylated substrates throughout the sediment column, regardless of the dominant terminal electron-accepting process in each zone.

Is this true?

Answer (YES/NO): NO